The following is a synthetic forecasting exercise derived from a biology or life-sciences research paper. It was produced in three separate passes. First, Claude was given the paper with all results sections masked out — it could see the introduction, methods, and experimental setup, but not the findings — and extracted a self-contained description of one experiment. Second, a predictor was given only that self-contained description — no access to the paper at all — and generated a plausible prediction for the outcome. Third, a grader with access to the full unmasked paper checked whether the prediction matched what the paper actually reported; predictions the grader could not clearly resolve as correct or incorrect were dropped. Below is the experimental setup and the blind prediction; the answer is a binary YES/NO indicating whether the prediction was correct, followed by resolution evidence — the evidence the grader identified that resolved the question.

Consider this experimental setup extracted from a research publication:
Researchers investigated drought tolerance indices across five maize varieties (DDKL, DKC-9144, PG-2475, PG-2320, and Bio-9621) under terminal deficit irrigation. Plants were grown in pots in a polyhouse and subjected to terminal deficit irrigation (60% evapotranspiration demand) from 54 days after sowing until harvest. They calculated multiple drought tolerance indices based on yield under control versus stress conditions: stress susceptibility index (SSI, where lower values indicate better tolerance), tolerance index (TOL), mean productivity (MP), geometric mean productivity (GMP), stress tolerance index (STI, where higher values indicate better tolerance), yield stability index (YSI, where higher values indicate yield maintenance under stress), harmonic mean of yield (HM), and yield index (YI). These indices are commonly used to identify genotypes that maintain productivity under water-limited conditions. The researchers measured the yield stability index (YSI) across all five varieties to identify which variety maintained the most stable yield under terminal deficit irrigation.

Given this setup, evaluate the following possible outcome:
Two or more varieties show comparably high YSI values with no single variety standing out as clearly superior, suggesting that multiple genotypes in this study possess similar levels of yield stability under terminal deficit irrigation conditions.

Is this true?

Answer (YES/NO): YES